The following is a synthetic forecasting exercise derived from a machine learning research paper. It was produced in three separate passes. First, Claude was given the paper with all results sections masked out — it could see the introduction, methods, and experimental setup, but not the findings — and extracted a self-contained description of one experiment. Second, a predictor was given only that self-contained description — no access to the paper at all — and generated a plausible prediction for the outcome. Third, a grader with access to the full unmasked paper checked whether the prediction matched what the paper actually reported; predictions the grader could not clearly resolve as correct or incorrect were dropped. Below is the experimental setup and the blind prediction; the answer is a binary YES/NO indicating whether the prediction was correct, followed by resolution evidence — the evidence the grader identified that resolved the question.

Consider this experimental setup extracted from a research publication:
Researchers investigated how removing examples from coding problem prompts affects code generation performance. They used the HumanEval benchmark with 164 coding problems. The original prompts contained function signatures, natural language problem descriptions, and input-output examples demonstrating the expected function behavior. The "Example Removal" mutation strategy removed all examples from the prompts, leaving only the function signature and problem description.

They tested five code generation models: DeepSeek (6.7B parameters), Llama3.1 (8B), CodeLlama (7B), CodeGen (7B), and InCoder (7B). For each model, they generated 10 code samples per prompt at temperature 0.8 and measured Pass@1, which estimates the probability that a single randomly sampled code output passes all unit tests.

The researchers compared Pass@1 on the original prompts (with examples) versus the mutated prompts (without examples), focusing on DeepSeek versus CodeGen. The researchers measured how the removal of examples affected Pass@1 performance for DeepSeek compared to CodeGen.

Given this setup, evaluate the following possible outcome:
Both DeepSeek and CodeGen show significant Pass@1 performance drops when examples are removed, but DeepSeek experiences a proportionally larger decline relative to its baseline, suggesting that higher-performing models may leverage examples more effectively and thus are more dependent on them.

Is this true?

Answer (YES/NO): NO